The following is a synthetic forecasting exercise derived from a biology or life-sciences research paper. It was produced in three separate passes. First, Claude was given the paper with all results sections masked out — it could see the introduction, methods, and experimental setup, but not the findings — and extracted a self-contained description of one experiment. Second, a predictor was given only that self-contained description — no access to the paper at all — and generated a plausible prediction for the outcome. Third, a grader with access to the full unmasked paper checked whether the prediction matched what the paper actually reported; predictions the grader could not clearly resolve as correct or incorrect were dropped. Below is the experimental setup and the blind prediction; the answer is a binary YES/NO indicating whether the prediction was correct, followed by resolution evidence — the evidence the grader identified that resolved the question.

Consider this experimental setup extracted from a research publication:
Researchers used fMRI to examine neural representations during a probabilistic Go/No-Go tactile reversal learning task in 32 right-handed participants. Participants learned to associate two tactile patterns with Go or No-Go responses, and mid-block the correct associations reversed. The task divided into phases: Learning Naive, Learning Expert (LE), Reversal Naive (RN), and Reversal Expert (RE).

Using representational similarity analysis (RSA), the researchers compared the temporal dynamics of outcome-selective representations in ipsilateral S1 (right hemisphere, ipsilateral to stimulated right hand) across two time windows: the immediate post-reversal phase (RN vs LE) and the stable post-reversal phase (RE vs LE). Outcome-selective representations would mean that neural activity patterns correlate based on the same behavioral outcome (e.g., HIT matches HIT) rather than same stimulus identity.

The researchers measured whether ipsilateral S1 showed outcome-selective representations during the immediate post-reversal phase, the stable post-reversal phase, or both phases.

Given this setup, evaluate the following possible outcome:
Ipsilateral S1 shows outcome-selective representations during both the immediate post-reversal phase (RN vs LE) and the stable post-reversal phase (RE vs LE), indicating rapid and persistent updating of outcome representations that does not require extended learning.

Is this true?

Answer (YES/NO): NO